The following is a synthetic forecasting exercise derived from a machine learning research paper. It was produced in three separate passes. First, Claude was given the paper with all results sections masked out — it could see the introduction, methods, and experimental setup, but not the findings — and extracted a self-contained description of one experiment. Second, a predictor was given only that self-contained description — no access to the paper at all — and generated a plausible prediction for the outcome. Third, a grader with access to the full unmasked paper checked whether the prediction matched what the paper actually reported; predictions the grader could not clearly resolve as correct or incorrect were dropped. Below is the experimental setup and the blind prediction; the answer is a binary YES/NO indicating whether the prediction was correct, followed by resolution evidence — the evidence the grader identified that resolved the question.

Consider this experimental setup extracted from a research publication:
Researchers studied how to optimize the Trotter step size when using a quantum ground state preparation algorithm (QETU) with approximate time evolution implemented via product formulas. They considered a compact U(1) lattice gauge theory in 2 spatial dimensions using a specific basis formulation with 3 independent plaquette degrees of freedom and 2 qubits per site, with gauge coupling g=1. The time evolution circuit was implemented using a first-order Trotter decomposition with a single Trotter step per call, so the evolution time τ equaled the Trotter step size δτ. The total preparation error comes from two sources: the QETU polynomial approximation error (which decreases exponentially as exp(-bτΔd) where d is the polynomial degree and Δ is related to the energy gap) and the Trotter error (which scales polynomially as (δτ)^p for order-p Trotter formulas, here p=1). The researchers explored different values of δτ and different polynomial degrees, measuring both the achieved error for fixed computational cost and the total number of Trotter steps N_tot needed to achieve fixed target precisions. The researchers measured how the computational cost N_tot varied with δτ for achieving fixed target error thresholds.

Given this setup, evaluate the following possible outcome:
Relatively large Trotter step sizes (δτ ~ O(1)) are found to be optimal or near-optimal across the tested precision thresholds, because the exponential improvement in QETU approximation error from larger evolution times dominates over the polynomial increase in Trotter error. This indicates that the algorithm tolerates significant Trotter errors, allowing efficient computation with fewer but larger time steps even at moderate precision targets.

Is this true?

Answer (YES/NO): YES